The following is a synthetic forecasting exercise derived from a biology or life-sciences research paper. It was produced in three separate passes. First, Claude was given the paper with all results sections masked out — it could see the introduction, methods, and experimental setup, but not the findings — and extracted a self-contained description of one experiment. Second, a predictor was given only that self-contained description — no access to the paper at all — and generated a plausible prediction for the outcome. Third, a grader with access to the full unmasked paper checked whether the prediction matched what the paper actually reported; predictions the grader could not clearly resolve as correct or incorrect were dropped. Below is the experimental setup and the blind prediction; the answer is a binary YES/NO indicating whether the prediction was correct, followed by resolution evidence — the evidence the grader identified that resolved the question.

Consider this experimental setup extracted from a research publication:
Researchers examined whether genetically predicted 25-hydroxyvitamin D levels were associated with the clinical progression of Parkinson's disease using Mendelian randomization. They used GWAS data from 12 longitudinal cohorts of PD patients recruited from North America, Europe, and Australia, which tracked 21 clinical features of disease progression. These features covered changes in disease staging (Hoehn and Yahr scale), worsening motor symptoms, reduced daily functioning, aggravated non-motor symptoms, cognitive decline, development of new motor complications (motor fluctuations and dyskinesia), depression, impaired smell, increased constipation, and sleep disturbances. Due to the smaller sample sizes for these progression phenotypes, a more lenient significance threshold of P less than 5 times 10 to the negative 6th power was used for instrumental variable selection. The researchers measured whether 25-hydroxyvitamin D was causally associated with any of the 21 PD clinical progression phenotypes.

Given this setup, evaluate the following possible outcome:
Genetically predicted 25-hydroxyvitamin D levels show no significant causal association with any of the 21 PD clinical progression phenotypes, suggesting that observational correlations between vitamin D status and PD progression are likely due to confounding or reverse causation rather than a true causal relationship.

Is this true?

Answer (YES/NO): YES